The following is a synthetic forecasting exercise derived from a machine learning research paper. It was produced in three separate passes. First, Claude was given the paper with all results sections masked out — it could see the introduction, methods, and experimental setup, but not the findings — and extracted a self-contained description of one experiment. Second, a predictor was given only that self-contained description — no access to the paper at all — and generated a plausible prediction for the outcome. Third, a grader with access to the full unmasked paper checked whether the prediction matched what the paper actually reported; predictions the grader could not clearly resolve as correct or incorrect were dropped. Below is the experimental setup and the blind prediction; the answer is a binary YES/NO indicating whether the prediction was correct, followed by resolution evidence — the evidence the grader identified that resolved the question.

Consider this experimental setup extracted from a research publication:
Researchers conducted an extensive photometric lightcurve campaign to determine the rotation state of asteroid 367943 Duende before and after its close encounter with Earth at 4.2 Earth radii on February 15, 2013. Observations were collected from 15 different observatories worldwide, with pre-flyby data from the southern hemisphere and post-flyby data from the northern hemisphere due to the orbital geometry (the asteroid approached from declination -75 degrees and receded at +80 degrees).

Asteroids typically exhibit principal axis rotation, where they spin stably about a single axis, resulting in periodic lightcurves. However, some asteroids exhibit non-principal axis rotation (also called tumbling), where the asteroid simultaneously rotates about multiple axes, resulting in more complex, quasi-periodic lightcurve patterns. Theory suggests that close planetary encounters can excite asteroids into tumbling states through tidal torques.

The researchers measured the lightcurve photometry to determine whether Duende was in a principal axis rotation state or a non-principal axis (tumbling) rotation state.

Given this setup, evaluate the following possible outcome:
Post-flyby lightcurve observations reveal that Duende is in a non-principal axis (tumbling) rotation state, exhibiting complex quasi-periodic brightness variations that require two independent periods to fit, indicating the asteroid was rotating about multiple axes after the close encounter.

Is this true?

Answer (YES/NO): YES